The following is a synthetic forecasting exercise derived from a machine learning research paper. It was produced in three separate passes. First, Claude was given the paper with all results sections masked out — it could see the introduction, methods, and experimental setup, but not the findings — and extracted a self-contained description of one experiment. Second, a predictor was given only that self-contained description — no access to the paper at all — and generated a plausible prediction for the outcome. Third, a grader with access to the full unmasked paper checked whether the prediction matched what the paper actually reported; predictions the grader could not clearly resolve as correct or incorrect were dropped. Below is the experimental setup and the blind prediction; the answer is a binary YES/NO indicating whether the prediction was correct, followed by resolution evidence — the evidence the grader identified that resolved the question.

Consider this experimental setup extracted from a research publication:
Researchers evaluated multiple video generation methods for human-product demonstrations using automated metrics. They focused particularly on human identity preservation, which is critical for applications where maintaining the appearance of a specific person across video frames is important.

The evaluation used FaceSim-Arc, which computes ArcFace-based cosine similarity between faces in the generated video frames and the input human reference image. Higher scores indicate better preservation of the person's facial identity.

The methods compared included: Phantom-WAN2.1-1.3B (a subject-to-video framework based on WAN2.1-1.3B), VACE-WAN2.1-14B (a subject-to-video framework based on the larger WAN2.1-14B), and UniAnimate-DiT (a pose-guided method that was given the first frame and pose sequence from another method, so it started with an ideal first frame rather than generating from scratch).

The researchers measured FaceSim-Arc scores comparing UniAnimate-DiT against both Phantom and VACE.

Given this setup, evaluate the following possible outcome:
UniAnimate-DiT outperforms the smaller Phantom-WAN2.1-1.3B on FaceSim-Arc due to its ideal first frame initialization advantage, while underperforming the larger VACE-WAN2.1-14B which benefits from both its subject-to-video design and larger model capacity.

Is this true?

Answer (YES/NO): NO